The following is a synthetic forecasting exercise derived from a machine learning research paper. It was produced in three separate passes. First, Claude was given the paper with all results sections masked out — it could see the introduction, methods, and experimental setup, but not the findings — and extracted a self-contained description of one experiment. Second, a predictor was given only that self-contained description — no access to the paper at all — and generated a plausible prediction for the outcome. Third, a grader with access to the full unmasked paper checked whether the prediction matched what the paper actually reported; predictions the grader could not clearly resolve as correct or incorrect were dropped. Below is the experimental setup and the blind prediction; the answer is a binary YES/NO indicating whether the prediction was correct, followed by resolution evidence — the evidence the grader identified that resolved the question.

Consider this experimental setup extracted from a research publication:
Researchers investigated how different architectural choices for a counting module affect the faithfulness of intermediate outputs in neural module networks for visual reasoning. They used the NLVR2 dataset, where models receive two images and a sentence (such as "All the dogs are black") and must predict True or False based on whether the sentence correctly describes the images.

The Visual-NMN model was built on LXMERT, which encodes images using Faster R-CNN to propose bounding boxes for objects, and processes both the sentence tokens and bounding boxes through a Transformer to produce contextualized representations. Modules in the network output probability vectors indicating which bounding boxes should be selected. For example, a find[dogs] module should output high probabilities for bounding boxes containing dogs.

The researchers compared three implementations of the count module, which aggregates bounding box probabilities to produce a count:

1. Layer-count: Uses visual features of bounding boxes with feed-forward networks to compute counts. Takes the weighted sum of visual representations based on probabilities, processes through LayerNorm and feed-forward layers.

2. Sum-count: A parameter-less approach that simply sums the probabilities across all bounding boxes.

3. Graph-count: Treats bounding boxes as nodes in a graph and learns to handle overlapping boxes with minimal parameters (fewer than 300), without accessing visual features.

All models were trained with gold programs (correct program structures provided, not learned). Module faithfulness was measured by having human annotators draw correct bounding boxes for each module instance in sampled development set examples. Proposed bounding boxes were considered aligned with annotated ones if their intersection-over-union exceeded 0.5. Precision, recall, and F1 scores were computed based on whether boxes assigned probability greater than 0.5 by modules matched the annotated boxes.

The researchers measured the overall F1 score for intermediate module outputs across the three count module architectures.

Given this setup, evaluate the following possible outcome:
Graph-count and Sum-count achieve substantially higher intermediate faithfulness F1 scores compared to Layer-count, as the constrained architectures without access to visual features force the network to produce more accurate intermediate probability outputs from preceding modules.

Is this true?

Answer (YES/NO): YES